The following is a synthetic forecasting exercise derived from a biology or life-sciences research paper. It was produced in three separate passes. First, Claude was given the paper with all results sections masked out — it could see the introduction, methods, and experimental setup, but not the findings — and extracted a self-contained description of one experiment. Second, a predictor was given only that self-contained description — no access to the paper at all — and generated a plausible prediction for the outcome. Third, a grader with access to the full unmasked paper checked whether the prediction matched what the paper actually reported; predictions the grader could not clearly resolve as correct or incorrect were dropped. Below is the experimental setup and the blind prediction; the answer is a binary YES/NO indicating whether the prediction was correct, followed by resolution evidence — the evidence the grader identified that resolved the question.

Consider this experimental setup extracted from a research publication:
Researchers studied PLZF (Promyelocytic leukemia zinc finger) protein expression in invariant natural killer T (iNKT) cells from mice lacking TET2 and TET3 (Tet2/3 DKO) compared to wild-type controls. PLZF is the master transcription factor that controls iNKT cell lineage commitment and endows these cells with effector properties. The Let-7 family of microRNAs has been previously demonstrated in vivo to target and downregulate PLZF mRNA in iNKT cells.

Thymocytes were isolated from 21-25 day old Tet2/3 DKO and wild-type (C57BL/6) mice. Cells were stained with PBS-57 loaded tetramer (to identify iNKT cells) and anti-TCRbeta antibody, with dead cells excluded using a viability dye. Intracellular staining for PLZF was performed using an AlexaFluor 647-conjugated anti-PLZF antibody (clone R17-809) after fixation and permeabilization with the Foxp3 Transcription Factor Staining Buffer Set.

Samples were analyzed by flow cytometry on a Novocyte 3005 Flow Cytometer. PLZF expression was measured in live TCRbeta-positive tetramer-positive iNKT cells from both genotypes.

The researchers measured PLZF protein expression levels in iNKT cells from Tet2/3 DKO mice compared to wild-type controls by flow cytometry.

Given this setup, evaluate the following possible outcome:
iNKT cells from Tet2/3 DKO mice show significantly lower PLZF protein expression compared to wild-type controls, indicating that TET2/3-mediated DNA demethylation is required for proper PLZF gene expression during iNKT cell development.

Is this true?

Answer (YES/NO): NO